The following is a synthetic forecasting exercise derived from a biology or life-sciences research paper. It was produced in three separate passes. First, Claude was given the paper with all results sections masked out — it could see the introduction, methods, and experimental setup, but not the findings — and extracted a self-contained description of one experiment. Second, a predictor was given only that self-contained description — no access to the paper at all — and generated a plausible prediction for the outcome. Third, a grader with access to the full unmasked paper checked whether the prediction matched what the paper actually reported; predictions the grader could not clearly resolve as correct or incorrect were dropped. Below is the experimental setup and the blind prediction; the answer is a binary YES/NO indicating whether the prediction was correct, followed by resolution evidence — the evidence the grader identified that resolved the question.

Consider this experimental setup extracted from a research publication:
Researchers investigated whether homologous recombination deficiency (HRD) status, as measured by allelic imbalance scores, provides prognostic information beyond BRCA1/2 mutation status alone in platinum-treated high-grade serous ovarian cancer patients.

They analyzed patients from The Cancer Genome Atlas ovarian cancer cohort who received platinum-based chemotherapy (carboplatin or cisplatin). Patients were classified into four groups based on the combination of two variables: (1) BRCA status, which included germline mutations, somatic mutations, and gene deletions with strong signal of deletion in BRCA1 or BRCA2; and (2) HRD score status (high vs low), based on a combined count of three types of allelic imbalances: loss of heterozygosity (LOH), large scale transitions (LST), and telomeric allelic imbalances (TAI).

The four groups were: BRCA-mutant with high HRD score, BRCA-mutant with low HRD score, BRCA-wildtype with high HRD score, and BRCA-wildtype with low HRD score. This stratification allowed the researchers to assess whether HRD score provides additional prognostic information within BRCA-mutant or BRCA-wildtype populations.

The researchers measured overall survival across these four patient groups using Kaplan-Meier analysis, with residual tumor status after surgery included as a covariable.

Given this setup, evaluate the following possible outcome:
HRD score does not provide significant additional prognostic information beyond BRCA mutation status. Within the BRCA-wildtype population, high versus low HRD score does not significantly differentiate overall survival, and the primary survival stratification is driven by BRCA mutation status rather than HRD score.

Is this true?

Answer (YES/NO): NO